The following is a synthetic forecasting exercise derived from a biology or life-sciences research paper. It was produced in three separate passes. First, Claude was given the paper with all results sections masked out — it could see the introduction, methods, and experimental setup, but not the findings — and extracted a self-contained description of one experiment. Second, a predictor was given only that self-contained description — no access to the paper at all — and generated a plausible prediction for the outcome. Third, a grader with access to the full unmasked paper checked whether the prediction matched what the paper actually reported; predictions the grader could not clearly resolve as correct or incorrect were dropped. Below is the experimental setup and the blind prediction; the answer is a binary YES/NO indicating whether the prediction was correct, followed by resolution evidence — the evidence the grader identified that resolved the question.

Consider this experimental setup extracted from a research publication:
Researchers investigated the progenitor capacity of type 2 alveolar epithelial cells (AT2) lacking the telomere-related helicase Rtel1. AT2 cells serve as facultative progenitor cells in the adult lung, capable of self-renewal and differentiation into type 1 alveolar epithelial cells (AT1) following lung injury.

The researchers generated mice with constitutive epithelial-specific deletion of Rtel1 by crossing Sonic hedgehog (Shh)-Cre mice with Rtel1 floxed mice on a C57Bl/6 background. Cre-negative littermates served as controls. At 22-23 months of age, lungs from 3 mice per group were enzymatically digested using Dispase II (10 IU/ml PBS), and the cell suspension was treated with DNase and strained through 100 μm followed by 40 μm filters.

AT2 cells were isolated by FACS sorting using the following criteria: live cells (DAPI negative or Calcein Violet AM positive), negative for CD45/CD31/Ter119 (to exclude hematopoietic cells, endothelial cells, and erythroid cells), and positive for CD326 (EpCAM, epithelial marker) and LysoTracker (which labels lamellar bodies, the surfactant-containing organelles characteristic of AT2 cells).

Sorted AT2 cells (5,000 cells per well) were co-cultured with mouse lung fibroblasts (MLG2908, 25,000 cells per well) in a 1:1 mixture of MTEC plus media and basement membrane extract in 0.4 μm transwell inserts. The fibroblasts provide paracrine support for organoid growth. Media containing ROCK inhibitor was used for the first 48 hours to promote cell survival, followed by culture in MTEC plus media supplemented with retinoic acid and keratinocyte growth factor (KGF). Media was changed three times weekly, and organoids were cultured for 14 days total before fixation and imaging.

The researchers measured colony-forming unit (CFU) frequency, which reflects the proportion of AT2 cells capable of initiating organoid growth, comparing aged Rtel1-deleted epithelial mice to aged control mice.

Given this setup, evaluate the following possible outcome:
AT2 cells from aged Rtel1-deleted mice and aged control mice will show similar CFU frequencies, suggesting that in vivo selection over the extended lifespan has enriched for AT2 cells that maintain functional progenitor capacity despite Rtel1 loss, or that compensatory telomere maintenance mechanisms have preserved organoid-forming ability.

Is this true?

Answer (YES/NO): NO